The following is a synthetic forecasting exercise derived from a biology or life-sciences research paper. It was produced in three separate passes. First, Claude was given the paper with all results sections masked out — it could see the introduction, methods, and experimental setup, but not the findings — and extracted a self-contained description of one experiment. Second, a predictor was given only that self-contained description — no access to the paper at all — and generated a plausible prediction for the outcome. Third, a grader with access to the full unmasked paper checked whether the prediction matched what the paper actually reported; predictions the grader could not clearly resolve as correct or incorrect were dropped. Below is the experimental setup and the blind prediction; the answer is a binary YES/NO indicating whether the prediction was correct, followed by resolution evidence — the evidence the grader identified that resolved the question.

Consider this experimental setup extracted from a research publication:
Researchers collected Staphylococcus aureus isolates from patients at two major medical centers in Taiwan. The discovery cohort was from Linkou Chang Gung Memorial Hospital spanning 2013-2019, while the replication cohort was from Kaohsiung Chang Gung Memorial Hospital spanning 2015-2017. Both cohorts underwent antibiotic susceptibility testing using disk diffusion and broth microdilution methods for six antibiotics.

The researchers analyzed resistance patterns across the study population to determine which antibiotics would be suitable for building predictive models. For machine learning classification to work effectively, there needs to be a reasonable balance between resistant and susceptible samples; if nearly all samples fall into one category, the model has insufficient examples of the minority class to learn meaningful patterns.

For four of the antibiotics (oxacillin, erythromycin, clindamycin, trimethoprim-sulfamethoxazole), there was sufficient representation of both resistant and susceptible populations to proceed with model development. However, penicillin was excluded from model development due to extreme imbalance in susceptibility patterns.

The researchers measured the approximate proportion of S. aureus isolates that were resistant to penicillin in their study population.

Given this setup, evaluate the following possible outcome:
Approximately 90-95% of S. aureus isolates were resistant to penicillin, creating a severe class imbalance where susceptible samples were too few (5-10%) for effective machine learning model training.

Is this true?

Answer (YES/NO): YES